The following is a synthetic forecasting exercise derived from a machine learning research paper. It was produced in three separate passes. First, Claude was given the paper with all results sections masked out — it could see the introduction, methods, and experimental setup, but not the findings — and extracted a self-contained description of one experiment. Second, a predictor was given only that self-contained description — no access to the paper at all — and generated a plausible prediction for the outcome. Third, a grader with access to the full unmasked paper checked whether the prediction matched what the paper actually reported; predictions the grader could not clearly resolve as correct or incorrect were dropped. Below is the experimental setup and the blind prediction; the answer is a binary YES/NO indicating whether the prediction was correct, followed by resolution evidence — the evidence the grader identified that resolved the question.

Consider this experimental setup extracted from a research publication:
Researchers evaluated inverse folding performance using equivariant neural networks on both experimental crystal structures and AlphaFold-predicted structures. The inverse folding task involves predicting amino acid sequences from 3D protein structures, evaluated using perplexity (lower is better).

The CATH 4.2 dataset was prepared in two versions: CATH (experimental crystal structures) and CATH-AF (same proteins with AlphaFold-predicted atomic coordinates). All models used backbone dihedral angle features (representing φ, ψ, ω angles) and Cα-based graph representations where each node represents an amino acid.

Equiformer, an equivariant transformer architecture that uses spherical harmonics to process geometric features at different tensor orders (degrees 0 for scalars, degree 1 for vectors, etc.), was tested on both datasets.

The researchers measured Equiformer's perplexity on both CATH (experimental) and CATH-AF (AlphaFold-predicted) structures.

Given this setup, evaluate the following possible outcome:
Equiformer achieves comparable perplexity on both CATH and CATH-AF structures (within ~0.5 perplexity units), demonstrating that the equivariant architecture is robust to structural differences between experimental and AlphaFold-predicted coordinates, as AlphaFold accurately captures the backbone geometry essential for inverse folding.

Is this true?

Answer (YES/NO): NO